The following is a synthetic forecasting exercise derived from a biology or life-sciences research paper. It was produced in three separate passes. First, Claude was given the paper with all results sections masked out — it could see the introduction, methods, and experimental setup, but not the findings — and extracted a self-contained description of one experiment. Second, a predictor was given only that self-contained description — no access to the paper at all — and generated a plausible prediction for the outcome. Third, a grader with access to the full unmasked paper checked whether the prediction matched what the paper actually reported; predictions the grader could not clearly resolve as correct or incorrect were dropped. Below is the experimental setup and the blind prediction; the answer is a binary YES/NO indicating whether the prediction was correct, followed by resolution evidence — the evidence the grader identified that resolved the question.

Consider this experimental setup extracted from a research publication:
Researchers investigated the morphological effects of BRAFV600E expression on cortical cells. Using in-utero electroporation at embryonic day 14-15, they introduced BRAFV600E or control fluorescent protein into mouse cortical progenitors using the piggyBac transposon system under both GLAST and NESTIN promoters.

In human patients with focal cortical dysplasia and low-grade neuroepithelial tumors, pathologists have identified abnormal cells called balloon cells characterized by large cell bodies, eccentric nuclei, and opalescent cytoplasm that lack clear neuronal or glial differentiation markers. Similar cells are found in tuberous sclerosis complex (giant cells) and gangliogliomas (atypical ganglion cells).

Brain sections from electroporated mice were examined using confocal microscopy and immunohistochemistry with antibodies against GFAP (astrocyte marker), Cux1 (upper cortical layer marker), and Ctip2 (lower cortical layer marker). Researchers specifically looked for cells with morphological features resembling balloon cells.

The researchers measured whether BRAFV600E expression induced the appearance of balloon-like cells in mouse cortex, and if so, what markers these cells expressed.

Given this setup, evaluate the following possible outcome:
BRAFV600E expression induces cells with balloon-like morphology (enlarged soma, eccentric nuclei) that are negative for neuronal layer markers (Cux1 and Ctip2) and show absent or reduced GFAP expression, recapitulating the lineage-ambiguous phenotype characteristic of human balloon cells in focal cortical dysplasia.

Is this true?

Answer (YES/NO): NO